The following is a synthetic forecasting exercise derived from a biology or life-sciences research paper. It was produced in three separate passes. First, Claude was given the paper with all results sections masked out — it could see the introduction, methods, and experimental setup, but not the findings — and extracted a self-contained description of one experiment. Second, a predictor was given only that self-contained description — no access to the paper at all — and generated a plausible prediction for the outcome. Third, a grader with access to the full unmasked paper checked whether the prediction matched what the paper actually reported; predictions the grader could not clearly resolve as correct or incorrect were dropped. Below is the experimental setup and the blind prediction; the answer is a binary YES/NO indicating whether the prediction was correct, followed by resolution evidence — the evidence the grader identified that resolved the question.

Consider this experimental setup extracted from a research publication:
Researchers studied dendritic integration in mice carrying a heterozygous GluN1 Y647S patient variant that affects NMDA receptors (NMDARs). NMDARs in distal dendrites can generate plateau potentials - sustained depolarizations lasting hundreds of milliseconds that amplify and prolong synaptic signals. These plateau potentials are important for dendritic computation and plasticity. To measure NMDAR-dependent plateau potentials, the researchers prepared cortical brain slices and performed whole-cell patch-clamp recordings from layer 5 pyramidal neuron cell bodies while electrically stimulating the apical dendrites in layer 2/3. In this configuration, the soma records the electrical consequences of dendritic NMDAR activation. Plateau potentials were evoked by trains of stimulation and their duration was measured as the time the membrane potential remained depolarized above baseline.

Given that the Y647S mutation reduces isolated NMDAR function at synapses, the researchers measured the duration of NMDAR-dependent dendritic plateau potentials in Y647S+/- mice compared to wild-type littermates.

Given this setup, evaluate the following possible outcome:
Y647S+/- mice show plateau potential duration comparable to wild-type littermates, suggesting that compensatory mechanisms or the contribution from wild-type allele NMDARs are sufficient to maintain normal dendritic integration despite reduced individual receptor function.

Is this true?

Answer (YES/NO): NO